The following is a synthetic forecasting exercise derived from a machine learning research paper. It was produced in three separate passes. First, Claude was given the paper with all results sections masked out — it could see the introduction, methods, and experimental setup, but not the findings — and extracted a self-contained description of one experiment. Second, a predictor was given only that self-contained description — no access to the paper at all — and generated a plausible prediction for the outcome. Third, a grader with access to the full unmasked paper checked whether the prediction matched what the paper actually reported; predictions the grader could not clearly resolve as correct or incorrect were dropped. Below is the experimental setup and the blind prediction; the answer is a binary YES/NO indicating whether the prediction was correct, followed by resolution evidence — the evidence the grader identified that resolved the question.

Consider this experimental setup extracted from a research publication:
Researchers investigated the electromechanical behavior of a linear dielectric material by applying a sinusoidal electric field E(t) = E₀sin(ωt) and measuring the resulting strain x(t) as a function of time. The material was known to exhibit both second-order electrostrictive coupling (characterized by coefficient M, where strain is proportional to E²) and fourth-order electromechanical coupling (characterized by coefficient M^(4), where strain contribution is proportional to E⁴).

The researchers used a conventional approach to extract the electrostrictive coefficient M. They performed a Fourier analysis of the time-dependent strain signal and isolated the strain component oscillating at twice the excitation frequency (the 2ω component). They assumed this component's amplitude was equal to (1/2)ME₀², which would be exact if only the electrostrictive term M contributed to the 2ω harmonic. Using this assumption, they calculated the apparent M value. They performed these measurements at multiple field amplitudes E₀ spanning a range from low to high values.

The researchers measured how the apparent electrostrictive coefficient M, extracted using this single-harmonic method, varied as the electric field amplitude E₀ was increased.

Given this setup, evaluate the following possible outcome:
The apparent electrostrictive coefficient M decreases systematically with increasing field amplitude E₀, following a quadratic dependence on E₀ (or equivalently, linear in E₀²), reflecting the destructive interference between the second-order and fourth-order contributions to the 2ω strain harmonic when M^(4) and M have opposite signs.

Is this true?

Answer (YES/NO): NO